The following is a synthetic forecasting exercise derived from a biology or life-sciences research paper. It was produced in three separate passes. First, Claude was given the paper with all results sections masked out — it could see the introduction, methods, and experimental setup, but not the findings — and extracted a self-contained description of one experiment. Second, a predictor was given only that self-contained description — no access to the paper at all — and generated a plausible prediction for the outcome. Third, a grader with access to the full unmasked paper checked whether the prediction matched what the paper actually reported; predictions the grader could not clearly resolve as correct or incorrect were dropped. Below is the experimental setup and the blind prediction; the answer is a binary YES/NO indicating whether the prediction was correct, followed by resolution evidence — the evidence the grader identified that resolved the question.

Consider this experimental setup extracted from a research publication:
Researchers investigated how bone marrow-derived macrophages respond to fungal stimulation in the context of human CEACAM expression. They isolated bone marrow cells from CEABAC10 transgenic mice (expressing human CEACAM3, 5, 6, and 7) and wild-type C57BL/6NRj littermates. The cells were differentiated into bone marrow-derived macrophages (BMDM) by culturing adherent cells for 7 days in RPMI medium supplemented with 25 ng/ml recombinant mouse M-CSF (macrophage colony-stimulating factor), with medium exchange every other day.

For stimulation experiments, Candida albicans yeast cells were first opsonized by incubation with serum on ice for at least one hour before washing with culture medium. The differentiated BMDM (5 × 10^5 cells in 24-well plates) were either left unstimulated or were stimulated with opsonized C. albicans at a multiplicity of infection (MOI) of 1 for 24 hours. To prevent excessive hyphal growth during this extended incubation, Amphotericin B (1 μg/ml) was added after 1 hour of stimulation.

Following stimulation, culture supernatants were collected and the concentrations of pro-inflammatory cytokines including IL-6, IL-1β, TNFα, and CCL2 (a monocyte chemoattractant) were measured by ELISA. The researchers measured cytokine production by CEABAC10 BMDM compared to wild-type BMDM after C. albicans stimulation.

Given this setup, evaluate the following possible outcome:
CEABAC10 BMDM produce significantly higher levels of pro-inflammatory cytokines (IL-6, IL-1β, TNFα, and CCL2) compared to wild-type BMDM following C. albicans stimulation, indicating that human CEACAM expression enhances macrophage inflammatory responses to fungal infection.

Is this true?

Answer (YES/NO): NO